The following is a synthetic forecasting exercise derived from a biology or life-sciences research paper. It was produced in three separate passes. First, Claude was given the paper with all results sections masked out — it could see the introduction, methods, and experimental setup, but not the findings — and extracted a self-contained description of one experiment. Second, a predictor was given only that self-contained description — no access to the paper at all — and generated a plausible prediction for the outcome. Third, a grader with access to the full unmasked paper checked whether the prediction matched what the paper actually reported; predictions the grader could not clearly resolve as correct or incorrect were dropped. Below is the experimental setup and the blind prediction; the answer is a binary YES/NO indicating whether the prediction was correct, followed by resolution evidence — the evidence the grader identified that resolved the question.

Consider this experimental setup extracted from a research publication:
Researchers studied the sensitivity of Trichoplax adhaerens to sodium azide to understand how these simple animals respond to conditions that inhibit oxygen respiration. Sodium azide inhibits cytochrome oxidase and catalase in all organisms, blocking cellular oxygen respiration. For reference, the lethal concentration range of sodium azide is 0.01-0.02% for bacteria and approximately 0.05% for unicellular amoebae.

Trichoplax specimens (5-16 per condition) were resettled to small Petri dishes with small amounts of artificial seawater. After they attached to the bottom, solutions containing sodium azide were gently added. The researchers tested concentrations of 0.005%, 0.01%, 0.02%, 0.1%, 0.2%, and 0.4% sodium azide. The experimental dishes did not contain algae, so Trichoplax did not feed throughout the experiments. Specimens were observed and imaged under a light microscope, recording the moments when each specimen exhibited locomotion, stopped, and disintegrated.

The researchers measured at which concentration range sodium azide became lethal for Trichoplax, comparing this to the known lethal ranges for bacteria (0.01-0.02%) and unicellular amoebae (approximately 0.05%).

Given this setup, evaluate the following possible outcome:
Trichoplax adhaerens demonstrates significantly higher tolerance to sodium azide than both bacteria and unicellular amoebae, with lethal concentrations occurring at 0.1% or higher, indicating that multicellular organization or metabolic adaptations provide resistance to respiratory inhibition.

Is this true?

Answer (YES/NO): NO